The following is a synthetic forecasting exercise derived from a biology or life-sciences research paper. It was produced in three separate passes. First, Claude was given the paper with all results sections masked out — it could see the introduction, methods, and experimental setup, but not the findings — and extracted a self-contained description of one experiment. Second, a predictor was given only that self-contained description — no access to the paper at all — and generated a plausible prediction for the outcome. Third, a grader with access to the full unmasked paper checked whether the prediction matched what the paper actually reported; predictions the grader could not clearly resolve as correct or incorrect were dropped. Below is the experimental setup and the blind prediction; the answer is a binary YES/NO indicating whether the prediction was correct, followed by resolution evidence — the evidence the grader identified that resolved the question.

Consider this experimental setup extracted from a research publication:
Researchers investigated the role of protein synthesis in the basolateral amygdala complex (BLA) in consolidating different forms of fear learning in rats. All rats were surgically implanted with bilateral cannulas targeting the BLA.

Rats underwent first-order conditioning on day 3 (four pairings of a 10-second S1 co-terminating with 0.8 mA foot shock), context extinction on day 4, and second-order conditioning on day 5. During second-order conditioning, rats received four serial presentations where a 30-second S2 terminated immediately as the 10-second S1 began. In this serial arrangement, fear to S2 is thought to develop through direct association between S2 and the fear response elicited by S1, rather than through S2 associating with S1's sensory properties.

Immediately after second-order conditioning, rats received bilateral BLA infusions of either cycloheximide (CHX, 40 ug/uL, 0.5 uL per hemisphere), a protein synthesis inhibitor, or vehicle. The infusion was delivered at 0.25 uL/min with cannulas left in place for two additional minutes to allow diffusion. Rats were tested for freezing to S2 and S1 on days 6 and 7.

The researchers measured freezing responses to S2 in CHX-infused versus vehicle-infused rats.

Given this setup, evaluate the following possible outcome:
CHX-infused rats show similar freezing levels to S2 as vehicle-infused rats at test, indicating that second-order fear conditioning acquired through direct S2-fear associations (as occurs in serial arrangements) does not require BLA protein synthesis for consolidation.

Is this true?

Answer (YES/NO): YES